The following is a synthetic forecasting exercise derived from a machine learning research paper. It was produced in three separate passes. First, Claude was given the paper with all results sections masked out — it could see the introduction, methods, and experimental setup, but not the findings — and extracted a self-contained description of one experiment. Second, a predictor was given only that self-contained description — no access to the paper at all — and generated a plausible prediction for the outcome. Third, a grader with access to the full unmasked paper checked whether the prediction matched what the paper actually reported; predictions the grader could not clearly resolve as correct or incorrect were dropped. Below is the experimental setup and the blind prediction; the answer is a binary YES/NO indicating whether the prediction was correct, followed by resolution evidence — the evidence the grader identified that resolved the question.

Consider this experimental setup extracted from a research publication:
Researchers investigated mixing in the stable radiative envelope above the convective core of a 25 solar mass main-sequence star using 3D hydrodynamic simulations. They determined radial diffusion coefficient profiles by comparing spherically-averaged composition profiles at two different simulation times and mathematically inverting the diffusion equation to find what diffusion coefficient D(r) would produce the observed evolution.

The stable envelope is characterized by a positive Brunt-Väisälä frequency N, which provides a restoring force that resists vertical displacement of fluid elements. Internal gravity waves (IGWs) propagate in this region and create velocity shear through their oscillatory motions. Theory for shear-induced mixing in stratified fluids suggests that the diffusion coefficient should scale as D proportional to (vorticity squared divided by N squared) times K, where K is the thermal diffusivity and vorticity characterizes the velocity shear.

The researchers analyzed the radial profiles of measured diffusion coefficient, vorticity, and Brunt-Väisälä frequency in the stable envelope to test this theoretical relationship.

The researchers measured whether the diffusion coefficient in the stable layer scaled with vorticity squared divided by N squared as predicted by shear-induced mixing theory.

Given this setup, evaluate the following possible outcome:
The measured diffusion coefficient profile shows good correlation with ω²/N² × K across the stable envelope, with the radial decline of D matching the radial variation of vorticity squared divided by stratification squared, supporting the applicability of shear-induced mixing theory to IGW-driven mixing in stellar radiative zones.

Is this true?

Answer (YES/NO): NO